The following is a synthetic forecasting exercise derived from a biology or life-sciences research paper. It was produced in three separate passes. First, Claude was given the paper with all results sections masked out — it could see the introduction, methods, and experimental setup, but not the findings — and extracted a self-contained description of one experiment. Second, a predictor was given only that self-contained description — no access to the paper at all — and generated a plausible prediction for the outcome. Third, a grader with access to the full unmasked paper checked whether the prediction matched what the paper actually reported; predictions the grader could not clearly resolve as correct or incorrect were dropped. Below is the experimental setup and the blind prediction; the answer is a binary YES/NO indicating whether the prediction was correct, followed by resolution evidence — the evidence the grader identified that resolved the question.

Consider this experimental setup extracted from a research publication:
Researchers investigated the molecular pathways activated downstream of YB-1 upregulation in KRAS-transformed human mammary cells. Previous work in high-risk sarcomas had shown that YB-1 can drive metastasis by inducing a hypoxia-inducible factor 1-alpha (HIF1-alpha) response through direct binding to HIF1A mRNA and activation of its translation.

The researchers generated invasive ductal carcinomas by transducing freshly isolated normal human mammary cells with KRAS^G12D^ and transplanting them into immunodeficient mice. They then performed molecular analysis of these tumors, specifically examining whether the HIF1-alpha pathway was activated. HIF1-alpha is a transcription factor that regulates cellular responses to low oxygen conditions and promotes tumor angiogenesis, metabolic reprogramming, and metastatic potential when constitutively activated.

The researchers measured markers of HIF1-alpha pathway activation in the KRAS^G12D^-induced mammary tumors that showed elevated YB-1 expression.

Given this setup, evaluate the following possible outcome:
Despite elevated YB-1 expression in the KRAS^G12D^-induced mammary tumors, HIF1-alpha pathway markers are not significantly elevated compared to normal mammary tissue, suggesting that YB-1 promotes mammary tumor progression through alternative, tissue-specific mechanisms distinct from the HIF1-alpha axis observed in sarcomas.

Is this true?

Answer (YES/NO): NO